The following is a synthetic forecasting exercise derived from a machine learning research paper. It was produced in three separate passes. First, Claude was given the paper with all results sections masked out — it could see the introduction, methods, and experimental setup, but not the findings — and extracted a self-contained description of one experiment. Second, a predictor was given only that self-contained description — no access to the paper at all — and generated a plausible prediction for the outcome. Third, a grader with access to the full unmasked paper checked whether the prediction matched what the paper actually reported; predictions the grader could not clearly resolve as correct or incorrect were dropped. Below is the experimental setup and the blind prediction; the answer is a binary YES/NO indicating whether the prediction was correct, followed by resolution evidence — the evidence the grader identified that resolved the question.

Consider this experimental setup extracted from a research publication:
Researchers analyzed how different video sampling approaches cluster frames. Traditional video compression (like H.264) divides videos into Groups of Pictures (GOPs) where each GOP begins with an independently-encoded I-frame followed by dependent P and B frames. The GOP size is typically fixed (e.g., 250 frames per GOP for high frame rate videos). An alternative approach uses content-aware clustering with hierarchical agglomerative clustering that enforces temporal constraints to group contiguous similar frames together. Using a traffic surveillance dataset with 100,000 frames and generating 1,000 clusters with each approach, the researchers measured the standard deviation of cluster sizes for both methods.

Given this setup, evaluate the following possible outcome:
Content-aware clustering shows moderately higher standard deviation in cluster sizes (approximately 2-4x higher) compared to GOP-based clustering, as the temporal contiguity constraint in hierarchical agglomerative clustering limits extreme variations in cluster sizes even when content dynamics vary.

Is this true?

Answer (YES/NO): NO